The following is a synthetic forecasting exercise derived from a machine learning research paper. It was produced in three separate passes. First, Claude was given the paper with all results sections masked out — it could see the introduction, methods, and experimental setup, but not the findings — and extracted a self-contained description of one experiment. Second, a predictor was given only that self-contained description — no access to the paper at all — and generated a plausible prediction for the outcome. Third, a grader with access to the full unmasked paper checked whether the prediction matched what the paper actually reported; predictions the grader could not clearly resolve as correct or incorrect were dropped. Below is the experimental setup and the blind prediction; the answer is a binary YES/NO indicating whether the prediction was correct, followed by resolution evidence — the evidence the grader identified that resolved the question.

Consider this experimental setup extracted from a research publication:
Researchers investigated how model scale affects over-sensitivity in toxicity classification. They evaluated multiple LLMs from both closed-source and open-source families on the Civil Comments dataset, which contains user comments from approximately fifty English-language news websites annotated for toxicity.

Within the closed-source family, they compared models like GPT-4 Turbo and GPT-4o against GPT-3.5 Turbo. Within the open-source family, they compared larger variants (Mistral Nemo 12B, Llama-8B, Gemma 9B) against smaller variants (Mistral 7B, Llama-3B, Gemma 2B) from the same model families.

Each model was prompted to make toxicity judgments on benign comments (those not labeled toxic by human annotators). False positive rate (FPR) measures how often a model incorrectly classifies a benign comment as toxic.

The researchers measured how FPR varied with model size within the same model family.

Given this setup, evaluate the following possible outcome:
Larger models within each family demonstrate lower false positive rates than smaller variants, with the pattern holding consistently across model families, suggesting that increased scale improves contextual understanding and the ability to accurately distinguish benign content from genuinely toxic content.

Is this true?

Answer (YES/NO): YES